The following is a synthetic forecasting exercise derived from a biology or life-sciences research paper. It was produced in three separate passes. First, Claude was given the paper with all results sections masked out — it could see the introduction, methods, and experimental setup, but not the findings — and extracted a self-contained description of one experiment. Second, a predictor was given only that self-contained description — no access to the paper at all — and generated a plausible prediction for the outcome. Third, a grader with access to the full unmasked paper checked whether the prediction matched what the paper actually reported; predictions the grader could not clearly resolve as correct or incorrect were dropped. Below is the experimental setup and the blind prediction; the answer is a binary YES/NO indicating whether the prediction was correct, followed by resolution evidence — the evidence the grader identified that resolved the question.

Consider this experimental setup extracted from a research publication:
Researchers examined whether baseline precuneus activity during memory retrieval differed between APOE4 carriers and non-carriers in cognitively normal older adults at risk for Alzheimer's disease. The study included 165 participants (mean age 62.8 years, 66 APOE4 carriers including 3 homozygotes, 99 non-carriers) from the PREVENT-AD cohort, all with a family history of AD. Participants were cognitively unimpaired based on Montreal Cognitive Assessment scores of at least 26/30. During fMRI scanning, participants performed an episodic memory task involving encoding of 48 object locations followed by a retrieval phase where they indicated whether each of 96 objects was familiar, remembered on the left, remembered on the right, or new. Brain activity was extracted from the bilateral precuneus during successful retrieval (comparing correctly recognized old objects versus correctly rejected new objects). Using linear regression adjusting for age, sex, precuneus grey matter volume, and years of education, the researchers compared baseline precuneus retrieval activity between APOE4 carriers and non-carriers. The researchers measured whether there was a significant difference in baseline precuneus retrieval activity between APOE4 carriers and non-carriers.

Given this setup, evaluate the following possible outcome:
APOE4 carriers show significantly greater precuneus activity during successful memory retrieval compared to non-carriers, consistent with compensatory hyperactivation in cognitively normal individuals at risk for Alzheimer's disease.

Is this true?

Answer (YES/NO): NO